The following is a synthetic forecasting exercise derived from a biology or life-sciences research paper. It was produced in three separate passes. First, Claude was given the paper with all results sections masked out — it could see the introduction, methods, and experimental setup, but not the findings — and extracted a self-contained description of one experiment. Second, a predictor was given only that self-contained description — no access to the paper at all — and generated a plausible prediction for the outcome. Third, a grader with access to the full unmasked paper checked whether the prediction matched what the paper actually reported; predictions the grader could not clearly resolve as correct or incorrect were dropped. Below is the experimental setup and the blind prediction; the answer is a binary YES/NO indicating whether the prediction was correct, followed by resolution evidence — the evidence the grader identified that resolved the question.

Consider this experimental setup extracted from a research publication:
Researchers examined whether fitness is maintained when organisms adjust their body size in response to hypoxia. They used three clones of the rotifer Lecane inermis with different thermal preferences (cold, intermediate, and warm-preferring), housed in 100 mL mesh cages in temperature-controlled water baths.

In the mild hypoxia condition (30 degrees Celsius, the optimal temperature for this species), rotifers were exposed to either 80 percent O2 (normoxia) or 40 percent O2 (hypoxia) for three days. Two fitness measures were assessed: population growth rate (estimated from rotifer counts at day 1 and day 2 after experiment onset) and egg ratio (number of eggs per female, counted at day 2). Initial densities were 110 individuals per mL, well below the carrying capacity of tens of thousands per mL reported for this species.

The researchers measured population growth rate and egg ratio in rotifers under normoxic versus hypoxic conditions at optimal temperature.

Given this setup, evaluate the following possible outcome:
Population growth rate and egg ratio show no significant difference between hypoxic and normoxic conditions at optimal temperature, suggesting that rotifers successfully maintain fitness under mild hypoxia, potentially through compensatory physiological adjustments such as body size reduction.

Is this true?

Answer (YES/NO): YES